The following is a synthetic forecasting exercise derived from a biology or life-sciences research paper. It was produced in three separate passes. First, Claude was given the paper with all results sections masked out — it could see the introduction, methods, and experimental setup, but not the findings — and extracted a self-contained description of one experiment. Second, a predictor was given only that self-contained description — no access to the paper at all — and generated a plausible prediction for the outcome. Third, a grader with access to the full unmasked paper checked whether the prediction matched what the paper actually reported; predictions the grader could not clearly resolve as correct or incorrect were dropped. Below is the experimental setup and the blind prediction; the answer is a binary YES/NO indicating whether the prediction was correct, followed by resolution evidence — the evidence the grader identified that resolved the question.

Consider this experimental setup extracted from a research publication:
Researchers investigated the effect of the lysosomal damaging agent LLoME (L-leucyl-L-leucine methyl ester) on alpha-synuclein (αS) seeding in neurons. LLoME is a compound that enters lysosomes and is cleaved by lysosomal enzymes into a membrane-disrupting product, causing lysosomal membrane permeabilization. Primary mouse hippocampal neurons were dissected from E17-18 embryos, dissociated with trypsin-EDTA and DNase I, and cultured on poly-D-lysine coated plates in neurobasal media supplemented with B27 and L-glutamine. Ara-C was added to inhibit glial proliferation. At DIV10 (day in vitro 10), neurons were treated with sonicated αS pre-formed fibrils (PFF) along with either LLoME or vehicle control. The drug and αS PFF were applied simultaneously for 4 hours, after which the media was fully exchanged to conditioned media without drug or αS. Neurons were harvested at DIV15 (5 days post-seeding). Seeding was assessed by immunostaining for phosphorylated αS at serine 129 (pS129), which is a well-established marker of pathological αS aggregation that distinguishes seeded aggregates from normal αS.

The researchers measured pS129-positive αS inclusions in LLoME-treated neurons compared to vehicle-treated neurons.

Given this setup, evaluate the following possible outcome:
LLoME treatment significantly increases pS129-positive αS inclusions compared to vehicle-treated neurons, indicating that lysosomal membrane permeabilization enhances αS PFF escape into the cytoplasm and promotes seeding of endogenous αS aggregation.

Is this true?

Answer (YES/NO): YES